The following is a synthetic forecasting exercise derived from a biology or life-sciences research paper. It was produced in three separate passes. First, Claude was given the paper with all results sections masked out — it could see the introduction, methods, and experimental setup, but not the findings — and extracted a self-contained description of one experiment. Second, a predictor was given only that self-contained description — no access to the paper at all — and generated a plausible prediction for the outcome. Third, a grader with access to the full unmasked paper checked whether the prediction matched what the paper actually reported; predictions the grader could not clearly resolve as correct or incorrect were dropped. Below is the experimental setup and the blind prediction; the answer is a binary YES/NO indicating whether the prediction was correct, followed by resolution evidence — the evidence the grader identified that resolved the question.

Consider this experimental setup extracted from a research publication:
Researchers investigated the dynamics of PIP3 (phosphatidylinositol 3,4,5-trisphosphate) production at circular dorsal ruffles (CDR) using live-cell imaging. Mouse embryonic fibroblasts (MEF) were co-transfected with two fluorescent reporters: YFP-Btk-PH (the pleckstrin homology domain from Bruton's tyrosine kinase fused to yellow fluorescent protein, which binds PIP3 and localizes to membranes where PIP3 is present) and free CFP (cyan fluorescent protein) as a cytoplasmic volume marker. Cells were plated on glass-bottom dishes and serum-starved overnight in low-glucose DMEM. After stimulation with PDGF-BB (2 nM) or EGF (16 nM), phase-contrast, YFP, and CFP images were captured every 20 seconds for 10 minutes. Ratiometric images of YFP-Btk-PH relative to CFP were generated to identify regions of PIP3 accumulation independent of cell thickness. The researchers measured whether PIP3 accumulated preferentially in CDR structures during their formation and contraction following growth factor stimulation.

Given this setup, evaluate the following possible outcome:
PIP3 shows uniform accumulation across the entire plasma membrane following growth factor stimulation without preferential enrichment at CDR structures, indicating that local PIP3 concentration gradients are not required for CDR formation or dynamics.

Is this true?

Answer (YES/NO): NO